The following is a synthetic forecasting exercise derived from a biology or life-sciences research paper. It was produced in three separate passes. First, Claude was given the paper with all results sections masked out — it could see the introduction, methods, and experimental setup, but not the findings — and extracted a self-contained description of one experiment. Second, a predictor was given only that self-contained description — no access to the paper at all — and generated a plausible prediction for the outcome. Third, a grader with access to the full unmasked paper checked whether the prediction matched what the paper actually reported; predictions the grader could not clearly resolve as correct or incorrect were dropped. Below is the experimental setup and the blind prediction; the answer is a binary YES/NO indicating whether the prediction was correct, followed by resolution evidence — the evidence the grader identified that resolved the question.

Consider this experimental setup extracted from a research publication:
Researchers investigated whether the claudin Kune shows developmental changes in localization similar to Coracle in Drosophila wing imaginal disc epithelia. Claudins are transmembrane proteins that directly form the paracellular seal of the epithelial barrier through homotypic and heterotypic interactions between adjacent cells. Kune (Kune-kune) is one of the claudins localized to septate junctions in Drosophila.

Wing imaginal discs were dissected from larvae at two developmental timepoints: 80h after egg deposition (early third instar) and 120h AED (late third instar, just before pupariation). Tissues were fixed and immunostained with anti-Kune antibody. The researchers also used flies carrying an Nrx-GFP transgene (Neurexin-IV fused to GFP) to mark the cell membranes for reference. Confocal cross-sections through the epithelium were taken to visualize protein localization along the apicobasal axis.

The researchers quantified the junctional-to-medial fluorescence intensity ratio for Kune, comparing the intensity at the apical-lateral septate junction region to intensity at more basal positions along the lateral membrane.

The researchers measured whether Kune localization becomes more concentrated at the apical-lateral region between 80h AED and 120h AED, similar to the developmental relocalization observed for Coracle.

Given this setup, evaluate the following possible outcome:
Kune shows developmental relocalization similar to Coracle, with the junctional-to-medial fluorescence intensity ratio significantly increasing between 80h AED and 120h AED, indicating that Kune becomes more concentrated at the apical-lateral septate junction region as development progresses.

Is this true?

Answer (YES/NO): NO